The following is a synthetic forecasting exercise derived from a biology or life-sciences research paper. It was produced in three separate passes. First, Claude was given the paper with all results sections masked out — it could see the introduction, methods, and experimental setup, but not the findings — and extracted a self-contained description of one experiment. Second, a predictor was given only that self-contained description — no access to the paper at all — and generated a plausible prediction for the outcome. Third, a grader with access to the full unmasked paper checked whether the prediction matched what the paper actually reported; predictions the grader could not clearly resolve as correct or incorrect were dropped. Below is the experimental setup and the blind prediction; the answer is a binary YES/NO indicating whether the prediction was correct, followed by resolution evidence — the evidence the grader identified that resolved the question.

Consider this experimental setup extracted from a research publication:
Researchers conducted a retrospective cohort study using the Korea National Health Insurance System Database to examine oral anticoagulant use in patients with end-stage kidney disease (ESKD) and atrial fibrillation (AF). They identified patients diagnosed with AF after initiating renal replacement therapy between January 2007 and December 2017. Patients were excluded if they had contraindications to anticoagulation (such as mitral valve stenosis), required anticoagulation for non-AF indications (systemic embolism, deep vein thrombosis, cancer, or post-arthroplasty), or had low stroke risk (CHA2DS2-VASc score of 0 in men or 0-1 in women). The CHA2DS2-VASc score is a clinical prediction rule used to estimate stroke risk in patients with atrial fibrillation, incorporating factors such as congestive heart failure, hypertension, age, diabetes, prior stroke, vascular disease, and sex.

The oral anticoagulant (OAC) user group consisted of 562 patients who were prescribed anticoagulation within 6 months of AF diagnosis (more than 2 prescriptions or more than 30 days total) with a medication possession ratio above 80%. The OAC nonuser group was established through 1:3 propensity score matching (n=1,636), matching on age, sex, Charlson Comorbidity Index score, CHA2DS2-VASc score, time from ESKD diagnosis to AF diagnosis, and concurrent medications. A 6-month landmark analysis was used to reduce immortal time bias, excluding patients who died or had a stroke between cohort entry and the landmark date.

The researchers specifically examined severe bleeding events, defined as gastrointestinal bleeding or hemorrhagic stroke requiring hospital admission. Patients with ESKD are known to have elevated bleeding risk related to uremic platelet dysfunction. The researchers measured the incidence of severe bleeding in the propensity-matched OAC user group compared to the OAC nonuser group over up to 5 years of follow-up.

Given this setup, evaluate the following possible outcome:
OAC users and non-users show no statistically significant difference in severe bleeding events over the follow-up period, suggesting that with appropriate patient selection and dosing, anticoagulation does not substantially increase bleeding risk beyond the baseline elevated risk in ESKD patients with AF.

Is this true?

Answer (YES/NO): YES